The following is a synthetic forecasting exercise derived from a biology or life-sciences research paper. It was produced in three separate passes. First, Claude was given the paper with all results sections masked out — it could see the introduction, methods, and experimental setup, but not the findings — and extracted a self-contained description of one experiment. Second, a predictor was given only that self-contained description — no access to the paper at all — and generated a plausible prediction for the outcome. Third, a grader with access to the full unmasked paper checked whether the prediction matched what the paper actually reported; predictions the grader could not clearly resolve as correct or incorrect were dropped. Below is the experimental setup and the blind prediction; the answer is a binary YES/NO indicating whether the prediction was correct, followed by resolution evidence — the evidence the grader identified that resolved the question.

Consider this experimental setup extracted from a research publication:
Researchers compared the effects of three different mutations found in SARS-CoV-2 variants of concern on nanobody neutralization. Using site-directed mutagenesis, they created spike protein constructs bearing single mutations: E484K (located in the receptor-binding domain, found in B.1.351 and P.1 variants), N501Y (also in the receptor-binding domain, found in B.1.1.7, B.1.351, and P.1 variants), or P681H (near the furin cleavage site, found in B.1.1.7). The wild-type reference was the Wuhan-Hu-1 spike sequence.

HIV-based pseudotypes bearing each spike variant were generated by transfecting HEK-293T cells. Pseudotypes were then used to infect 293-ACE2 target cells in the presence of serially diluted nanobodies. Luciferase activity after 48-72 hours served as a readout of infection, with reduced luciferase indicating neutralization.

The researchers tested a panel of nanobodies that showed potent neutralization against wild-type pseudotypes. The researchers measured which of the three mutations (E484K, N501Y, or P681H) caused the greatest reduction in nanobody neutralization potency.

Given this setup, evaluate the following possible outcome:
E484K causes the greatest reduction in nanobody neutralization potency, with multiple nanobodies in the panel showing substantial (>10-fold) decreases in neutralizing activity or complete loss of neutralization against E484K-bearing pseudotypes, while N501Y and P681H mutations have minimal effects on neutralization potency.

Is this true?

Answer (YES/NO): YES